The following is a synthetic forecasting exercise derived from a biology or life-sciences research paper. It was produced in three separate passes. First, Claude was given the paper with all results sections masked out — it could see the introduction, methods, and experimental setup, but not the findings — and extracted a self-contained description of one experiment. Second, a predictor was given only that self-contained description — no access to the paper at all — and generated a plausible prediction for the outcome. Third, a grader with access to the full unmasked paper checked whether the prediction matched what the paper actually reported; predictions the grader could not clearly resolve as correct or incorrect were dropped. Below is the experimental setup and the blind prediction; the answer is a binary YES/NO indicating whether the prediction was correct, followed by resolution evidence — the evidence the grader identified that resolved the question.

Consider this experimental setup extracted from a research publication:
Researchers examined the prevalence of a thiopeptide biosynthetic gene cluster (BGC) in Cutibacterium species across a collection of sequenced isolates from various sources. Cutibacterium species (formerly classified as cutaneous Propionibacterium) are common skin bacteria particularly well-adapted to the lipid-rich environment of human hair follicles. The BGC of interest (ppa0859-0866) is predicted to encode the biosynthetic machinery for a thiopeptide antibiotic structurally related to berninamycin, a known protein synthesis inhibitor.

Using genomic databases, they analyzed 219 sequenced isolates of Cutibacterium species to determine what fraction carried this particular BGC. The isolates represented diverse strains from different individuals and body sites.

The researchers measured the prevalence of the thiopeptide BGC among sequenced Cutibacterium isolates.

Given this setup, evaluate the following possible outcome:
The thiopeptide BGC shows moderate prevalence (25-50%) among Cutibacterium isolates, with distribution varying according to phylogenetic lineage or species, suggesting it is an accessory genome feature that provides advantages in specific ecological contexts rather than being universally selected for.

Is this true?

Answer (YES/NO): NO